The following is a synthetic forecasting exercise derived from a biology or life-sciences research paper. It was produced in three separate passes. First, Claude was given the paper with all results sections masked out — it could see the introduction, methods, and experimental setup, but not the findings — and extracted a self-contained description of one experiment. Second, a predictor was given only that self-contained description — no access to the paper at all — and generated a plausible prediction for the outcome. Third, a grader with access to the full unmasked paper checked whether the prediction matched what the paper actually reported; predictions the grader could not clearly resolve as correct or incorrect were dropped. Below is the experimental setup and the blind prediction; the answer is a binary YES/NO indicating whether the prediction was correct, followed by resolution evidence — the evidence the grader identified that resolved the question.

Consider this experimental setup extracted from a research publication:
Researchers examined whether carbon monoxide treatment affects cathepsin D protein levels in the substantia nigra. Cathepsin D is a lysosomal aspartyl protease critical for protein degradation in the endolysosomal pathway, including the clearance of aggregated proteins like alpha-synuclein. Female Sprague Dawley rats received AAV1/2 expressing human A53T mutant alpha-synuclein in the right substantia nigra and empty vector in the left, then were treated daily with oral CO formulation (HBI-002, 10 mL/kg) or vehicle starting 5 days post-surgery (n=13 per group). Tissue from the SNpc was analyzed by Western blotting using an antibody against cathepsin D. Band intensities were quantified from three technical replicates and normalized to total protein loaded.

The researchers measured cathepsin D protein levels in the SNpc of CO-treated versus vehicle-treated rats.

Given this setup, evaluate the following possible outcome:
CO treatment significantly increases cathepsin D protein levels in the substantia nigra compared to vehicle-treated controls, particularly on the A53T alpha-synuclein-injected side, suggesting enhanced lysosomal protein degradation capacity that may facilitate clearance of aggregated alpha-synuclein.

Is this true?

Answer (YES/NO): NO